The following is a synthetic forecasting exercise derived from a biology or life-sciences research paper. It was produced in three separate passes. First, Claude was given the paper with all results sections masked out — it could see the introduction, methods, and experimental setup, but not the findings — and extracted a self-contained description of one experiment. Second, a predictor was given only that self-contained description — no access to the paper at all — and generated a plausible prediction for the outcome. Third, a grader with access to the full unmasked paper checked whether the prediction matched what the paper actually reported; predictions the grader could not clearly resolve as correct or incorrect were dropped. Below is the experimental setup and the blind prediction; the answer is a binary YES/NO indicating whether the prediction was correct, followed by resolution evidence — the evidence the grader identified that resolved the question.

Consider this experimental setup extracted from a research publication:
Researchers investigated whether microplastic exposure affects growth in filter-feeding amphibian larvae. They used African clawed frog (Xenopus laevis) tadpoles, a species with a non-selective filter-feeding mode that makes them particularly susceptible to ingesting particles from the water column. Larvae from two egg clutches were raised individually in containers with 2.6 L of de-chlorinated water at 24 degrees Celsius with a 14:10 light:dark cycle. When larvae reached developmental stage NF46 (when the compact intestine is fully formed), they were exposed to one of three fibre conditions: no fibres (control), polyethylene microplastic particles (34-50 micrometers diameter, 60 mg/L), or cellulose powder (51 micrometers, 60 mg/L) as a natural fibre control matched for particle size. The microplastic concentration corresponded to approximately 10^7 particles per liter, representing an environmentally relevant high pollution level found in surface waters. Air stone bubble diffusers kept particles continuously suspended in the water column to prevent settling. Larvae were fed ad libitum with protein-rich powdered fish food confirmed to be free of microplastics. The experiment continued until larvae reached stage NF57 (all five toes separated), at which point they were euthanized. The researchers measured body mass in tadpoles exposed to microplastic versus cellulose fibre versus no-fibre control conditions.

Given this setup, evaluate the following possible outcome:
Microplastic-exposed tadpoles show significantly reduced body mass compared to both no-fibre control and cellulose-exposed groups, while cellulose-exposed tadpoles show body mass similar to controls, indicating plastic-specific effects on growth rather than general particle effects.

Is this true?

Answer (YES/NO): YES